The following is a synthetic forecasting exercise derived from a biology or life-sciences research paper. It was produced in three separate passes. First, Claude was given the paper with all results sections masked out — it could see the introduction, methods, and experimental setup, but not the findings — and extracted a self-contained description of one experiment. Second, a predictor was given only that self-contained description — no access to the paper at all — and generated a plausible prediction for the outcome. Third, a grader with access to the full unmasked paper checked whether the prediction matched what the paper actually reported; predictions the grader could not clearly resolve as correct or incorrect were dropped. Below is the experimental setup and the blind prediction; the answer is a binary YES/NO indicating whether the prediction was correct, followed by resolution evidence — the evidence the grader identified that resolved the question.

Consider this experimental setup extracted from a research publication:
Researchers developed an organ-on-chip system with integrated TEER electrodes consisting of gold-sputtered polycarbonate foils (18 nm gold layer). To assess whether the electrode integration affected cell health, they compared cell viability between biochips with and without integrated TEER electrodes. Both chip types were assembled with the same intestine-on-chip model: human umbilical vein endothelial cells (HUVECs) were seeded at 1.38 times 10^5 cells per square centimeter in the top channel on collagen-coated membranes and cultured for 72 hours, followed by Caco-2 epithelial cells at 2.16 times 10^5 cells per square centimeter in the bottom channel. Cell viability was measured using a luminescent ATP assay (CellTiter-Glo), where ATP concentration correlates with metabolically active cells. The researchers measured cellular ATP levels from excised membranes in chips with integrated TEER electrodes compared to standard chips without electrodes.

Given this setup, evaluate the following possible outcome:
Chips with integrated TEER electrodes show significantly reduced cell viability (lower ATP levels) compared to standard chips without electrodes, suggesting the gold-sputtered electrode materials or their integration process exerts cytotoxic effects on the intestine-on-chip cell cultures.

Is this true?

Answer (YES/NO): NO